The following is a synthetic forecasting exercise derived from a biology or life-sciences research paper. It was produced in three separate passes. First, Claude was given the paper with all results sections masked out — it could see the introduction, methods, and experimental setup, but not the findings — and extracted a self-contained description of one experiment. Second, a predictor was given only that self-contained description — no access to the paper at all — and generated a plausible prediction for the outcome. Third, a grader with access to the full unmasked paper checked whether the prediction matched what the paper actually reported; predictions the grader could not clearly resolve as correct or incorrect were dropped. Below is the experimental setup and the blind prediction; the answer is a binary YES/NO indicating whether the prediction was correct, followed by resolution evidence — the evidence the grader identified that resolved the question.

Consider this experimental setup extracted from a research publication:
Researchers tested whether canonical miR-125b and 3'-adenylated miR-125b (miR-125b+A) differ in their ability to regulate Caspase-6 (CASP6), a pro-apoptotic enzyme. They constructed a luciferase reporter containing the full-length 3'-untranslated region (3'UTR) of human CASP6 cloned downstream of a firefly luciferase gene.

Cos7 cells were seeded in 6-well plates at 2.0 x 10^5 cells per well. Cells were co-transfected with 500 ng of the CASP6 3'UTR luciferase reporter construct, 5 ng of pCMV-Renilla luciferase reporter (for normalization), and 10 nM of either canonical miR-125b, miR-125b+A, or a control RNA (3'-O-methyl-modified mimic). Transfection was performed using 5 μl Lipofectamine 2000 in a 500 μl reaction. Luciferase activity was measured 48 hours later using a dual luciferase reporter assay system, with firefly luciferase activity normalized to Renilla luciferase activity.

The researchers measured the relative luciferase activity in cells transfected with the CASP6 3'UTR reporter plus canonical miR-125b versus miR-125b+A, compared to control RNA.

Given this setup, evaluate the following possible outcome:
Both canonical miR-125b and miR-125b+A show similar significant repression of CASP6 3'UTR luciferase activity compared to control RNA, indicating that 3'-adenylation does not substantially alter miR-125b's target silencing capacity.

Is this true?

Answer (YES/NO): NO